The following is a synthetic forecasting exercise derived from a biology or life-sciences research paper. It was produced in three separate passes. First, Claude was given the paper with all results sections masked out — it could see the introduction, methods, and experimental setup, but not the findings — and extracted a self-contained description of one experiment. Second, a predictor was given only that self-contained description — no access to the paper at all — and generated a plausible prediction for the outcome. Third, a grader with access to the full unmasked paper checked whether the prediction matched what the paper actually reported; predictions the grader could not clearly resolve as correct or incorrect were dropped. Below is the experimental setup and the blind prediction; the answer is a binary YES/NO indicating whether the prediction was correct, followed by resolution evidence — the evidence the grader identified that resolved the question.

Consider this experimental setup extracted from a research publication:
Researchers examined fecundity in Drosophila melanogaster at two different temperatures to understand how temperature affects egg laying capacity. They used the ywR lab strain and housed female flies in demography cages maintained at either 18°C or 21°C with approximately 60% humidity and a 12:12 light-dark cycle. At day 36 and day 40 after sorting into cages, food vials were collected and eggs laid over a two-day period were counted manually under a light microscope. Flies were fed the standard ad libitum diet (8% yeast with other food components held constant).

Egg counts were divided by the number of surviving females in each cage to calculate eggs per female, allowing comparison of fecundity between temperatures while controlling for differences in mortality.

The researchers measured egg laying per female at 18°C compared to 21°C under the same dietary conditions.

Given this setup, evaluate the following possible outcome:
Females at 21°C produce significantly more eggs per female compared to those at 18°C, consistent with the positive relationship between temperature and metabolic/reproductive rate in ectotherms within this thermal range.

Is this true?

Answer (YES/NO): NO